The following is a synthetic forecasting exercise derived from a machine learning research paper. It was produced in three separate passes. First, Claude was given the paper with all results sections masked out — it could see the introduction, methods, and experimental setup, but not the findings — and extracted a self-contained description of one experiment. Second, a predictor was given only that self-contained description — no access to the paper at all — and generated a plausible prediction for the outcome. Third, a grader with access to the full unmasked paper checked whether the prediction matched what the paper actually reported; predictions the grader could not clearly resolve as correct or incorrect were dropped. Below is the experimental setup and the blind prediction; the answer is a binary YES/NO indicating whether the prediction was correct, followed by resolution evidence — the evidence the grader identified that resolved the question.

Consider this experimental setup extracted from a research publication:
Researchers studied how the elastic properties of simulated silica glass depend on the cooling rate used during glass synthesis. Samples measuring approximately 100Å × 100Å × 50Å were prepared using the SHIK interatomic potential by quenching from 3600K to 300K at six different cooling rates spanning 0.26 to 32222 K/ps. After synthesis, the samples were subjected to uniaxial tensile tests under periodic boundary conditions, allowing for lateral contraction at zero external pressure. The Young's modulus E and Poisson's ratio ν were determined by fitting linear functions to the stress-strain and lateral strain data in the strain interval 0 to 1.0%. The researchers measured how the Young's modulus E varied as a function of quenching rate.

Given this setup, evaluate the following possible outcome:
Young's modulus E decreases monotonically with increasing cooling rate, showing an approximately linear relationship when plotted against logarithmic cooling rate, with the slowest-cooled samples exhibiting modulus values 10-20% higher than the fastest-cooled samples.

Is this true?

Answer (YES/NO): NO